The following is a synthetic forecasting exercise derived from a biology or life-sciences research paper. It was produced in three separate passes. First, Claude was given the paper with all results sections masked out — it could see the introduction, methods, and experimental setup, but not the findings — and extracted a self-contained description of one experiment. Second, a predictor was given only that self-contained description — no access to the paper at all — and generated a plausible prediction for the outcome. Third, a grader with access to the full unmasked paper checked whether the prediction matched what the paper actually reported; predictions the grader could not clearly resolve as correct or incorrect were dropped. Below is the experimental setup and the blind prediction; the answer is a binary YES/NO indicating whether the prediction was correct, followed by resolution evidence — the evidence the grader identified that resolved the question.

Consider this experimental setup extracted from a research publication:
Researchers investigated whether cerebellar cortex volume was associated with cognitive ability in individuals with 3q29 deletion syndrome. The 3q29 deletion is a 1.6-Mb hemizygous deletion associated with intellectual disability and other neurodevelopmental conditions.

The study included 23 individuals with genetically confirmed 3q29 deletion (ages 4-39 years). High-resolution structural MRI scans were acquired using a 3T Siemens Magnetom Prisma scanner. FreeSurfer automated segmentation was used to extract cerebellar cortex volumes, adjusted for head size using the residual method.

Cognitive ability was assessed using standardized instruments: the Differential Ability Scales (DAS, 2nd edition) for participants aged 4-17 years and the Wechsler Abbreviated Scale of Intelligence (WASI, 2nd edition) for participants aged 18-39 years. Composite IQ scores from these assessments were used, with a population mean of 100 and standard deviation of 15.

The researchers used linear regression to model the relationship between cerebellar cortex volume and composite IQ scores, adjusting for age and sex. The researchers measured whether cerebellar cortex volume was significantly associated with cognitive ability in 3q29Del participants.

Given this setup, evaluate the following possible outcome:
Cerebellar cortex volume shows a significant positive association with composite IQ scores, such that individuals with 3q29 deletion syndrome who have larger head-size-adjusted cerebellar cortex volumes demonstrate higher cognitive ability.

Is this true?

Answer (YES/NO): NO